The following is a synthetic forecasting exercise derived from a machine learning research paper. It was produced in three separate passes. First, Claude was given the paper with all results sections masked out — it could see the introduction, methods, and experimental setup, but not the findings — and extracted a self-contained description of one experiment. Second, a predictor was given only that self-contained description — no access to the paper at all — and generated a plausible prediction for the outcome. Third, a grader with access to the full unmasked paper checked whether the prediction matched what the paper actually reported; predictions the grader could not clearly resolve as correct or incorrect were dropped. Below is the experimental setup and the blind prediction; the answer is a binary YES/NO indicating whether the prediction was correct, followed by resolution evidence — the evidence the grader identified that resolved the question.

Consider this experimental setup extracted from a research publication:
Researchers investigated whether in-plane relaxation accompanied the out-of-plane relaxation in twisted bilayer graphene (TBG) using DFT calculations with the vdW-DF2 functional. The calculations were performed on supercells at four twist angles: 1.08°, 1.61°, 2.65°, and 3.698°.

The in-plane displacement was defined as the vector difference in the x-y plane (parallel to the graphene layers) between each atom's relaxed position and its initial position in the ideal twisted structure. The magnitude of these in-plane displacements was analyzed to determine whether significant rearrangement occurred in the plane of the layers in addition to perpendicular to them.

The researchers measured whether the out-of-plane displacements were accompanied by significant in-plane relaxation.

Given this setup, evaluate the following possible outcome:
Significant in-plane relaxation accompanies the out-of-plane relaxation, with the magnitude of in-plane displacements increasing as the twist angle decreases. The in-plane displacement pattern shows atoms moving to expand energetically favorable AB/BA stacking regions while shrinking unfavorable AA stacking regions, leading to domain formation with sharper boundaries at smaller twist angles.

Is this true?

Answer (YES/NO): YES